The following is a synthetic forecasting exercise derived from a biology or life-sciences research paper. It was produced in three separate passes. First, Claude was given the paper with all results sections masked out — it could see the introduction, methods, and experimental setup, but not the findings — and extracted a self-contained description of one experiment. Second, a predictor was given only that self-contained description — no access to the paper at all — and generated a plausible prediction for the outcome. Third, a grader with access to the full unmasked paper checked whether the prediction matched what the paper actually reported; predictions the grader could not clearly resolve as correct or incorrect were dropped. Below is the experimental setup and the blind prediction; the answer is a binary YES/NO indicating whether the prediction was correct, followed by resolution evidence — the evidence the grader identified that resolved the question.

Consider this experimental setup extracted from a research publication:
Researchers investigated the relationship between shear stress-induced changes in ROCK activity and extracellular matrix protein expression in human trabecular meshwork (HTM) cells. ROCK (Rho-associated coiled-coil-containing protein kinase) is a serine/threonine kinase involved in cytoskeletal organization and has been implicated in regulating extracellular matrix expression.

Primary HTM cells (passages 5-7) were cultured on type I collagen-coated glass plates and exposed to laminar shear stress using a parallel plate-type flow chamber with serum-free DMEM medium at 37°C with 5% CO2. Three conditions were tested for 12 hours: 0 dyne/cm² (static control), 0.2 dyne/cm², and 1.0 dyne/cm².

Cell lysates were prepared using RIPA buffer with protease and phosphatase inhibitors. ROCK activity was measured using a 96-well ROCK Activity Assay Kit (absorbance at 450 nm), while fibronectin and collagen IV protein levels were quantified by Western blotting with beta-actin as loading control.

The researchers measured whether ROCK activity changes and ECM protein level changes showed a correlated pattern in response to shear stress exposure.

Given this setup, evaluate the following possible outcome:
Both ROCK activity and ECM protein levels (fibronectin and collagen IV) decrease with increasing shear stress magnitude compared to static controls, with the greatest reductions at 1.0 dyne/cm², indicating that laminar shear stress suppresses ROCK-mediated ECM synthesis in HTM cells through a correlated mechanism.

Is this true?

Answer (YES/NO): NO